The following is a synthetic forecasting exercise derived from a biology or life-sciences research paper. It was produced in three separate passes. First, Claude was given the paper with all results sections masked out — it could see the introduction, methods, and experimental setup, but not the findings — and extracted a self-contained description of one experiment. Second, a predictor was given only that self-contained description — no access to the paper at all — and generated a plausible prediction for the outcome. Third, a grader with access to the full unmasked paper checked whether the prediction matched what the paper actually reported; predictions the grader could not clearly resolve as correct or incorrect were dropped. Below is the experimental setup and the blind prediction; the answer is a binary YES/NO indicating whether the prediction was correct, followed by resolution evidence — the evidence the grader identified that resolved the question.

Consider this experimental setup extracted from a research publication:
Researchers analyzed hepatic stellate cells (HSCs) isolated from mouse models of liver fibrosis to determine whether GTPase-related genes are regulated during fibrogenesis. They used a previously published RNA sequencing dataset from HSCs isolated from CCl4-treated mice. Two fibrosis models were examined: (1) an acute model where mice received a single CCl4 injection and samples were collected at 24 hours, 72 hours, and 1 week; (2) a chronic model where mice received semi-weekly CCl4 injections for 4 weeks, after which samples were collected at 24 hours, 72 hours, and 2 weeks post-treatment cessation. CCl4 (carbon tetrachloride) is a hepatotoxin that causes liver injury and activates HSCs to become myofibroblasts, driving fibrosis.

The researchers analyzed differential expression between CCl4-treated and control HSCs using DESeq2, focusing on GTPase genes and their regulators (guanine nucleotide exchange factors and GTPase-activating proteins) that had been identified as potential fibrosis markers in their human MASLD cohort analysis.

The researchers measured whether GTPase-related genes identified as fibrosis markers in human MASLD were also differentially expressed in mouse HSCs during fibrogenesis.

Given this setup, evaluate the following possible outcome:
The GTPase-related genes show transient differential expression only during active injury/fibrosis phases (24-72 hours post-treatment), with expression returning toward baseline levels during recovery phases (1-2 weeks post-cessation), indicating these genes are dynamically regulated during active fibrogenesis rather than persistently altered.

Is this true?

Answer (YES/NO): NO